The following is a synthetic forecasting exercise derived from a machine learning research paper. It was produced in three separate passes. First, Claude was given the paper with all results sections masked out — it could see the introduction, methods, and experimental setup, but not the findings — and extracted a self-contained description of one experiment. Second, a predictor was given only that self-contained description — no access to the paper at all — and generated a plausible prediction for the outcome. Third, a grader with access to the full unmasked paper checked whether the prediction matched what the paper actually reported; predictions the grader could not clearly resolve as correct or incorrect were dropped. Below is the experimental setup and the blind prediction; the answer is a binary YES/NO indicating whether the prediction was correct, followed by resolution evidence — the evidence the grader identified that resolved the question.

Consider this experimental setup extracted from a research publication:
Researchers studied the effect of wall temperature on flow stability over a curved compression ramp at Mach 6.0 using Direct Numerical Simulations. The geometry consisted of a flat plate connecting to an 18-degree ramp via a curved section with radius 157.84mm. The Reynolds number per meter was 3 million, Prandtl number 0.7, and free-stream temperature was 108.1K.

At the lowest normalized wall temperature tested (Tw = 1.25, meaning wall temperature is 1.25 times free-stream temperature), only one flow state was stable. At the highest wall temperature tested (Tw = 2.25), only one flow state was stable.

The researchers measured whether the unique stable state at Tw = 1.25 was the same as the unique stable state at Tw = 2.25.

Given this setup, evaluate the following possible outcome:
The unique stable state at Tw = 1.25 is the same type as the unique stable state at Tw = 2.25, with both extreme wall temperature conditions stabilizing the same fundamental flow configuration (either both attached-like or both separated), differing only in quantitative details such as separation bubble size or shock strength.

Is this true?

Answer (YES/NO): NO